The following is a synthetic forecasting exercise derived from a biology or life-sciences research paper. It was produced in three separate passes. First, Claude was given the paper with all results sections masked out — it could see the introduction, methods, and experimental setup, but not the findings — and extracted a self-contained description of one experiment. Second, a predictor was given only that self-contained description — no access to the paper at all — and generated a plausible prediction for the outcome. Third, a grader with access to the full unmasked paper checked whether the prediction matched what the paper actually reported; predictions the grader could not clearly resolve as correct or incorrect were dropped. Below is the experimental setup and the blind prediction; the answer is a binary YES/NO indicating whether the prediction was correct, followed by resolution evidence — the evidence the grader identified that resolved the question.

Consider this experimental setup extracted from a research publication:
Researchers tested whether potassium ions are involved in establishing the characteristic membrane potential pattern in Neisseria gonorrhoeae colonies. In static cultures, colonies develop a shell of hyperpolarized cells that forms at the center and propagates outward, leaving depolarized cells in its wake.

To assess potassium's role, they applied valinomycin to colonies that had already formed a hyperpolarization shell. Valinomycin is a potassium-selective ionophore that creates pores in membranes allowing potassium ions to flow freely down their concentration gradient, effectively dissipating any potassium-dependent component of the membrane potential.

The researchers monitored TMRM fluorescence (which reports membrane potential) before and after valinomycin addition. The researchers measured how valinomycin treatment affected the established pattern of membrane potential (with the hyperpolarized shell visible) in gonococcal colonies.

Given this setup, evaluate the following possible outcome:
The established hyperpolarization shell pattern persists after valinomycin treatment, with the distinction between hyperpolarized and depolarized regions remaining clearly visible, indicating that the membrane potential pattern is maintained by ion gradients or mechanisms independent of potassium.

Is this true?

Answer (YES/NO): NO